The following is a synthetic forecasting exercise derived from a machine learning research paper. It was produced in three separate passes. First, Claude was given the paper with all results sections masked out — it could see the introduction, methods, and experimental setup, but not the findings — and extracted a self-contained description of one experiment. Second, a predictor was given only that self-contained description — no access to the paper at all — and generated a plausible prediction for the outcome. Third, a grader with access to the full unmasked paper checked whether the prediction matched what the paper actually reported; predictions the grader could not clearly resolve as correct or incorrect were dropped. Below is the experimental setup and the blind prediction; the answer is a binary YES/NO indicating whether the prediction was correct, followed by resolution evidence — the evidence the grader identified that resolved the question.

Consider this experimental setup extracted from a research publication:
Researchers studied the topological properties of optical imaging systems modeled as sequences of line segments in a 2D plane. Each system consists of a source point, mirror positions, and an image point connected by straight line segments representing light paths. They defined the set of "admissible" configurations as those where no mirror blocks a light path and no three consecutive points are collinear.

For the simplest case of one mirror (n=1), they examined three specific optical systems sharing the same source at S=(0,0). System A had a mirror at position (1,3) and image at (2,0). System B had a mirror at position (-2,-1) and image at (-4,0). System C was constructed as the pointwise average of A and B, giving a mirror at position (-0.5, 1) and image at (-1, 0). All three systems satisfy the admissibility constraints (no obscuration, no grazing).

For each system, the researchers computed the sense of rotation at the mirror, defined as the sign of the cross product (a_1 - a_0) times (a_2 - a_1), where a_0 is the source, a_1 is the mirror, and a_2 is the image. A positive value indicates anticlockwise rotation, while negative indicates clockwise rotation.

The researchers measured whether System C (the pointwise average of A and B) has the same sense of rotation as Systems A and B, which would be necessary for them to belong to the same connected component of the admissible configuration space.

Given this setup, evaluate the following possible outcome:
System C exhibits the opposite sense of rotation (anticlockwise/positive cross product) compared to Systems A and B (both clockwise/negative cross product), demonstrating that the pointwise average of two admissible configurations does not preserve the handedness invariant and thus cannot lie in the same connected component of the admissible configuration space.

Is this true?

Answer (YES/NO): NO